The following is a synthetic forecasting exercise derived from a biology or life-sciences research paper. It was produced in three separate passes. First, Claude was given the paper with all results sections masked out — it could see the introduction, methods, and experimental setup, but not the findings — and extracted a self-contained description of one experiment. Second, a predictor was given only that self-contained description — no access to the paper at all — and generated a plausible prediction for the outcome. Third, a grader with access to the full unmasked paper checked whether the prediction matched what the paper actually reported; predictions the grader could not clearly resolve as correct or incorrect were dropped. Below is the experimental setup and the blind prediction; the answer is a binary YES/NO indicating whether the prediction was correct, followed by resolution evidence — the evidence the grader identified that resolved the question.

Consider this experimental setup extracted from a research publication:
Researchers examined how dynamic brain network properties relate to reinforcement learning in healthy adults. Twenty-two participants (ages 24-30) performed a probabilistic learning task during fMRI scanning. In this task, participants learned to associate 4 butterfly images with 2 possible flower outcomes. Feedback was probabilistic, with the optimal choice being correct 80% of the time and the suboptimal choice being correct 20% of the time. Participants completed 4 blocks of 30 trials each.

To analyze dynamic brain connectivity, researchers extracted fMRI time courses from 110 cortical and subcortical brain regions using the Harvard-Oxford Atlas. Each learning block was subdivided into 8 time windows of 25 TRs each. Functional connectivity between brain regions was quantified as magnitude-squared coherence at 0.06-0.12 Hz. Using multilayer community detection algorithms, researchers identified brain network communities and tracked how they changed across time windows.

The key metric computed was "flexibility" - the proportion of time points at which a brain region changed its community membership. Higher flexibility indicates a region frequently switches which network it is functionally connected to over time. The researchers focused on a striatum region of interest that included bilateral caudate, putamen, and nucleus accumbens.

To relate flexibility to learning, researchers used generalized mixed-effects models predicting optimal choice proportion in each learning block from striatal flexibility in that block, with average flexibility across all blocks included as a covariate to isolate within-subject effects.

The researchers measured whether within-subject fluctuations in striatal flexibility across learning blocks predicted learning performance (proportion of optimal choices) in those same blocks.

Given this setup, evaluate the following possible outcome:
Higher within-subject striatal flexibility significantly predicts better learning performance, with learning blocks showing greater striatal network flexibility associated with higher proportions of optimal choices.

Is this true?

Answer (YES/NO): YES